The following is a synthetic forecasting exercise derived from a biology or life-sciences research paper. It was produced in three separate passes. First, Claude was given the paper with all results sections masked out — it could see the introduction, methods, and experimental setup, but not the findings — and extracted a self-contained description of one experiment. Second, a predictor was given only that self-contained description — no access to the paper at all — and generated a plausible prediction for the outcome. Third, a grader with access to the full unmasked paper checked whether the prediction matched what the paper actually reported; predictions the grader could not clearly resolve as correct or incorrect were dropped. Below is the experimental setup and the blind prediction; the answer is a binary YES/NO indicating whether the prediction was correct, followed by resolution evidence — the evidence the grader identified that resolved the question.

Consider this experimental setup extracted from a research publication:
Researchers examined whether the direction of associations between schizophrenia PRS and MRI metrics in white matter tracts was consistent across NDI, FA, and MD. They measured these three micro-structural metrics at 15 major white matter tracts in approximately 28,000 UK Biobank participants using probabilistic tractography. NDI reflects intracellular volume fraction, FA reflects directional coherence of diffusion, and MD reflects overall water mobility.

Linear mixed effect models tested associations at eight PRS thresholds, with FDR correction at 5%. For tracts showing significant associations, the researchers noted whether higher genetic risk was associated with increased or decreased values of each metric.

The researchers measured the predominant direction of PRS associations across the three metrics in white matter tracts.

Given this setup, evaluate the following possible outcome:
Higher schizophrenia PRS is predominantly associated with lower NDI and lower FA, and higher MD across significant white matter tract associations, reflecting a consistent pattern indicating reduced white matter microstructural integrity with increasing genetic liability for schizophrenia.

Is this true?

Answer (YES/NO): YES